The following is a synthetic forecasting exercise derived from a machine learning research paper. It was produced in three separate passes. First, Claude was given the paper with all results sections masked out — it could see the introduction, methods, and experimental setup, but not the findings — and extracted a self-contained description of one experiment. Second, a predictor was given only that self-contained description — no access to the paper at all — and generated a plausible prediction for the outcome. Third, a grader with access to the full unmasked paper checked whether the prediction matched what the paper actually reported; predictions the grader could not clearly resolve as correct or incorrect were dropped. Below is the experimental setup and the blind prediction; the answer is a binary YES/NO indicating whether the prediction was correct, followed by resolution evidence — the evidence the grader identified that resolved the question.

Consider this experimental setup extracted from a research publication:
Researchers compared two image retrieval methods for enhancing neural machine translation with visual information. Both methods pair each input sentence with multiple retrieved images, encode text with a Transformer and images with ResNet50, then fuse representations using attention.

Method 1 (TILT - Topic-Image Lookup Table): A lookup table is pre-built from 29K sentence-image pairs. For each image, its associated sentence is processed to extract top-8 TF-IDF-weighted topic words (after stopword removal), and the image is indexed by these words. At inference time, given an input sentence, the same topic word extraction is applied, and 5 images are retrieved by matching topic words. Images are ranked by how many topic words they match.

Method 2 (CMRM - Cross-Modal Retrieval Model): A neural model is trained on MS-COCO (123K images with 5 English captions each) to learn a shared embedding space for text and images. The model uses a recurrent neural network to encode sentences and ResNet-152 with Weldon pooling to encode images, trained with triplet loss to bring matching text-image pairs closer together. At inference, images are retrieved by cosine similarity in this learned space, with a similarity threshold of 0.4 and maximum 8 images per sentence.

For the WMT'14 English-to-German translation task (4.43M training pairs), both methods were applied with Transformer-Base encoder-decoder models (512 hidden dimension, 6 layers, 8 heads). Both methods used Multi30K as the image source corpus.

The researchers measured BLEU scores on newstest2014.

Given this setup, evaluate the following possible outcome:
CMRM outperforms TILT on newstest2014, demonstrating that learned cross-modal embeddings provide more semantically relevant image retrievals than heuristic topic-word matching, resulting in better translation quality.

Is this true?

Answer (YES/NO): NO